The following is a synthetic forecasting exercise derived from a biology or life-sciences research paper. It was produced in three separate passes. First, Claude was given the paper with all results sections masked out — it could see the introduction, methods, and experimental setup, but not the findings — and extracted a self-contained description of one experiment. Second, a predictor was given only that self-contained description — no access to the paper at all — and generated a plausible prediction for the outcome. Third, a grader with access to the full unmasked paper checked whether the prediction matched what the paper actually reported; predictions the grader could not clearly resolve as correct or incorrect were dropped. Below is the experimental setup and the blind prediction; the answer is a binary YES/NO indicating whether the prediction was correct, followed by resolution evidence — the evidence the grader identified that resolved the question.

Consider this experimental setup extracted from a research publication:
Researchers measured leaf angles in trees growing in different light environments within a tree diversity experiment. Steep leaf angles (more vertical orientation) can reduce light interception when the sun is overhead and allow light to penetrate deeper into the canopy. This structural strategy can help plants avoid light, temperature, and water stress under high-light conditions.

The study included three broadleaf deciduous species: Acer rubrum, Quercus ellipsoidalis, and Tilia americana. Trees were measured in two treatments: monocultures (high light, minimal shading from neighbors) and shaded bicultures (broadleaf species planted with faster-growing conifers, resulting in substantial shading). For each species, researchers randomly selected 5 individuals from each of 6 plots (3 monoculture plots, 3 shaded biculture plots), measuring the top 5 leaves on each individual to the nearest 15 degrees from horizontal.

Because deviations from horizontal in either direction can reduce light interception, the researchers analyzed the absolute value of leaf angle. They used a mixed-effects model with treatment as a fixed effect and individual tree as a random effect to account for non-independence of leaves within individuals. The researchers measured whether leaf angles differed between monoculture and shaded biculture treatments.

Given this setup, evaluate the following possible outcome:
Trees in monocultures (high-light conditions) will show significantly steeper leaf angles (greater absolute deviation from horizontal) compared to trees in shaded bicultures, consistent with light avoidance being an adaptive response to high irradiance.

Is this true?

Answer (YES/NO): YES